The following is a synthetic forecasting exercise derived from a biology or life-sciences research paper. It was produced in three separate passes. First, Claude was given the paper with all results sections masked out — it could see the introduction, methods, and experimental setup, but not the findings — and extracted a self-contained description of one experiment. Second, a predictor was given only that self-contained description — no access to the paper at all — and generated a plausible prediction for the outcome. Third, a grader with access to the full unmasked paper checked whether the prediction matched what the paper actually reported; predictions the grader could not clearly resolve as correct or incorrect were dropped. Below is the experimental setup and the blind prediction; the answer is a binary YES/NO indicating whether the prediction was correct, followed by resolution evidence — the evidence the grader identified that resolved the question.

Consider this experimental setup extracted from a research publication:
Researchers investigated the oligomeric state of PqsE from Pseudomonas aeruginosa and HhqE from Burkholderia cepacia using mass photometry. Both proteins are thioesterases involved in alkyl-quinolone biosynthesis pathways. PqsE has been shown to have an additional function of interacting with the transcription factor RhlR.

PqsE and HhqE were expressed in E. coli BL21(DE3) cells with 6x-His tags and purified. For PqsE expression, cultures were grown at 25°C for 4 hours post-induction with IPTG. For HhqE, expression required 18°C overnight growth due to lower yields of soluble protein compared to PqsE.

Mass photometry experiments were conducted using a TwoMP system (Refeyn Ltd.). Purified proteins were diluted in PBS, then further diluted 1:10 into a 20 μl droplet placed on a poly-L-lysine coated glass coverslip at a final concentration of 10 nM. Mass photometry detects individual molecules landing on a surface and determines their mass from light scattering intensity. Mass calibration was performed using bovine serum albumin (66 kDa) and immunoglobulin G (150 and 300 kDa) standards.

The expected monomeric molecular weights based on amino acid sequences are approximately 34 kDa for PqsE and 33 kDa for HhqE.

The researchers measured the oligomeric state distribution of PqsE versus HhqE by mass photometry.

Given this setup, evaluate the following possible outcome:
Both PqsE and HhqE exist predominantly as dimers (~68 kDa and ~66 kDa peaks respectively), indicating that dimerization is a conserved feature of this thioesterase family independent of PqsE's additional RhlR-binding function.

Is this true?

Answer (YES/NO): NO